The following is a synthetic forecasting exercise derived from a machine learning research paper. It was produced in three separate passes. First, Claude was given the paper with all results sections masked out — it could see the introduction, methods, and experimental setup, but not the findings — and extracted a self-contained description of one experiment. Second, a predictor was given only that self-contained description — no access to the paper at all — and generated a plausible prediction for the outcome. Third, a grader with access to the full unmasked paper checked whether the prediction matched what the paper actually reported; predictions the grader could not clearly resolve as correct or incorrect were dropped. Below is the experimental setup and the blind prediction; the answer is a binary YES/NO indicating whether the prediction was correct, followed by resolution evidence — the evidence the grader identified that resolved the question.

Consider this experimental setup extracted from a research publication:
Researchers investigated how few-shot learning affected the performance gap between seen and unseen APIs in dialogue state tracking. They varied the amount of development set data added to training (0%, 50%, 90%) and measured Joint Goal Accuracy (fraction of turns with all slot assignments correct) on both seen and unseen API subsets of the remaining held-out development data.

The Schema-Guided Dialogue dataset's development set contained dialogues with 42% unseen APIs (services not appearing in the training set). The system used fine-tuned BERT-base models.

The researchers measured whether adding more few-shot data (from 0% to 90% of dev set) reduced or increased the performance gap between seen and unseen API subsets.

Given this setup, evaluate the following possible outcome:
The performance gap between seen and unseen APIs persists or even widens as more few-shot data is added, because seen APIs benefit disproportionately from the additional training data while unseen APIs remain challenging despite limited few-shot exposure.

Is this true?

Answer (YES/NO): NO